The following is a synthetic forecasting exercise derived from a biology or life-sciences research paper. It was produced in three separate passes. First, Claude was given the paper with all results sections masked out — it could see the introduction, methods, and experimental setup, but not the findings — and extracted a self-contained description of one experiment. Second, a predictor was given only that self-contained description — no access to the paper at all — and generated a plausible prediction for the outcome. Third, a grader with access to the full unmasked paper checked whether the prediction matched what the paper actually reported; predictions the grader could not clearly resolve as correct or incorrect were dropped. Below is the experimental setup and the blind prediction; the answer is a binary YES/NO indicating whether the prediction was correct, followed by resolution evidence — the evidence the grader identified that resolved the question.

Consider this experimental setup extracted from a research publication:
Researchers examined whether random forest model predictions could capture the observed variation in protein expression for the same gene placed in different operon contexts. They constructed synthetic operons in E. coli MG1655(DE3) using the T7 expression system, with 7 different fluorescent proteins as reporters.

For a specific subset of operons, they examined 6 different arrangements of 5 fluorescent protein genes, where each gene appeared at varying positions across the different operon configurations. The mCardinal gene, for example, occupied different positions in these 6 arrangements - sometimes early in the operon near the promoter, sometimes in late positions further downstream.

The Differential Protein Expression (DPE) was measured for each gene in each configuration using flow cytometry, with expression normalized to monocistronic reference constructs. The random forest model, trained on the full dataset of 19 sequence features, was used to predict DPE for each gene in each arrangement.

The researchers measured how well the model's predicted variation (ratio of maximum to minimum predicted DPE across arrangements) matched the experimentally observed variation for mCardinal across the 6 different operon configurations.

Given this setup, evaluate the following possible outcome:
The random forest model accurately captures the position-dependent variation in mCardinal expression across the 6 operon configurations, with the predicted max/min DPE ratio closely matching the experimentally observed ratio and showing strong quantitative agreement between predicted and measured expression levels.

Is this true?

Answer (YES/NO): YES